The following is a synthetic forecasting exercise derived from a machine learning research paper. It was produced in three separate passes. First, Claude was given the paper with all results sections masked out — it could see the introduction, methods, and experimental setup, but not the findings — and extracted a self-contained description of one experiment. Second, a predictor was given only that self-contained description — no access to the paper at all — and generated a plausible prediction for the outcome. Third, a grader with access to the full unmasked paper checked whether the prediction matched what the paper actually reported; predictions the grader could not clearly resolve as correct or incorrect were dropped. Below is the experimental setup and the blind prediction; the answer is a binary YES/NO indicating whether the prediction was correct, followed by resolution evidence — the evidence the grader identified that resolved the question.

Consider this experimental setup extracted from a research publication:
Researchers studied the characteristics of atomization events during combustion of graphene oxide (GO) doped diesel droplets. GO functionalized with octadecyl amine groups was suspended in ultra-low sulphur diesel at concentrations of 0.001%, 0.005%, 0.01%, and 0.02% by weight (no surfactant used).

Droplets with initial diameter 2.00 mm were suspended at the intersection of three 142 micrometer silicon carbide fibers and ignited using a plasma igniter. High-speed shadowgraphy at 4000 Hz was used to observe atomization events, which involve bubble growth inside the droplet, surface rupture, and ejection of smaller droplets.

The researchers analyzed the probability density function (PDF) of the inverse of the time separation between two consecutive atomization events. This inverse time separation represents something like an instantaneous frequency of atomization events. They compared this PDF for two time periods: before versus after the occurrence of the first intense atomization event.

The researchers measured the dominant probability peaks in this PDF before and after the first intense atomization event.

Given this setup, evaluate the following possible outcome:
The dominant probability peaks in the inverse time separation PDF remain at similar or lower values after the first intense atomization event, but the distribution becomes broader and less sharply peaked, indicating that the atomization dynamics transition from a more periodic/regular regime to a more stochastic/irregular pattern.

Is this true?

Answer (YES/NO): NO